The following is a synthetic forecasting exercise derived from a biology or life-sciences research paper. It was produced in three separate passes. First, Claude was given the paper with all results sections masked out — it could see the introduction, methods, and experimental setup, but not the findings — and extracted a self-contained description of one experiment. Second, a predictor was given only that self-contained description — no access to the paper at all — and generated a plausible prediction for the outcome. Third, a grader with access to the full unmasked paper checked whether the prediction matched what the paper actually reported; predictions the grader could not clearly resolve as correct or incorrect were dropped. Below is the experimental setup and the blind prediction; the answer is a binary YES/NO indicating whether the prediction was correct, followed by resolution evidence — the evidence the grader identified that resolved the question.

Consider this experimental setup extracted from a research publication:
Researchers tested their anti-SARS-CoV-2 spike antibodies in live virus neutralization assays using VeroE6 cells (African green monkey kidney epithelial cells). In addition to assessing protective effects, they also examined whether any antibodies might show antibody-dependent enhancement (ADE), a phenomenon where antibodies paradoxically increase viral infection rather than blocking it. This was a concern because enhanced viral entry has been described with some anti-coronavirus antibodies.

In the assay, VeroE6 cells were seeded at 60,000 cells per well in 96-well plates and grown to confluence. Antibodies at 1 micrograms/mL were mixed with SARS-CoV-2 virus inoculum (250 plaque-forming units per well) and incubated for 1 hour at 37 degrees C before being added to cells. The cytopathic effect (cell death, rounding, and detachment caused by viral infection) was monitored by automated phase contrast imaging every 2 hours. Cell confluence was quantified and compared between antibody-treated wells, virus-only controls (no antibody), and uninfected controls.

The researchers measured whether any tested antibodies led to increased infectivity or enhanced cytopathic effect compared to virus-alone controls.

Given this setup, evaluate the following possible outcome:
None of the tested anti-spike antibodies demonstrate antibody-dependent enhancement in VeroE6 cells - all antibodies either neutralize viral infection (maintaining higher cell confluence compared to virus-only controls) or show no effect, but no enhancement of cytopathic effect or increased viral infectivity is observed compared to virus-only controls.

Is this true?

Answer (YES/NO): NO